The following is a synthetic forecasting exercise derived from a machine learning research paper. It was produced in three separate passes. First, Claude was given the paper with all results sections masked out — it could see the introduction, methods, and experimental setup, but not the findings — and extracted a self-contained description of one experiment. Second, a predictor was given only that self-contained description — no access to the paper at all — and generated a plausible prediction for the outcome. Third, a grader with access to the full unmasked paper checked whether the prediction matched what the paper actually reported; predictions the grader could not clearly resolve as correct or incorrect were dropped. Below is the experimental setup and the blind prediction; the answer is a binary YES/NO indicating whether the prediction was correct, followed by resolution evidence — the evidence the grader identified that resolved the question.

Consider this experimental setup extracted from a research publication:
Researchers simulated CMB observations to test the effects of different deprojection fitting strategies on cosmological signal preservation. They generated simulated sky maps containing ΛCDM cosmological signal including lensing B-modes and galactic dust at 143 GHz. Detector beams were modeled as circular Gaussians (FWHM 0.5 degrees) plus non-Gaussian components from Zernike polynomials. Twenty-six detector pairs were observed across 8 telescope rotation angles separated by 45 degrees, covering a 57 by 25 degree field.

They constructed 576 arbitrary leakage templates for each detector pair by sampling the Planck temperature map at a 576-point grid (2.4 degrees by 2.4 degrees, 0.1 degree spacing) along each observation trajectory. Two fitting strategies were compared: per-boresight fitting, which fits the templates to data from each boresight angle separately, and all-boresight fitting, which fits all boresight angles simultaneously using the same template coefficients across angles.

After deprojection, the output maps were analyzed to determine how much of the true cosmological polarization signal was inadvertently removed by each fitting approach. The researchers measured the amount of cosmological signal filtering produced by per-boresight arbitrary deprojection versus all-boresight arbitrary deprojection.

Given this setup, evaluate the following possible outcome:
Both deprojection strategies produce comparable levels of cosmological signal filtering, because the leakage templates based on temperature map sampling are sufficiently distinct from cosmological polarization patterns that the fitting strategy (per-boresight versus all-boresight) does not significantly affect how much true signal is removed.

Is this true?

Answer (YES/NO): NO